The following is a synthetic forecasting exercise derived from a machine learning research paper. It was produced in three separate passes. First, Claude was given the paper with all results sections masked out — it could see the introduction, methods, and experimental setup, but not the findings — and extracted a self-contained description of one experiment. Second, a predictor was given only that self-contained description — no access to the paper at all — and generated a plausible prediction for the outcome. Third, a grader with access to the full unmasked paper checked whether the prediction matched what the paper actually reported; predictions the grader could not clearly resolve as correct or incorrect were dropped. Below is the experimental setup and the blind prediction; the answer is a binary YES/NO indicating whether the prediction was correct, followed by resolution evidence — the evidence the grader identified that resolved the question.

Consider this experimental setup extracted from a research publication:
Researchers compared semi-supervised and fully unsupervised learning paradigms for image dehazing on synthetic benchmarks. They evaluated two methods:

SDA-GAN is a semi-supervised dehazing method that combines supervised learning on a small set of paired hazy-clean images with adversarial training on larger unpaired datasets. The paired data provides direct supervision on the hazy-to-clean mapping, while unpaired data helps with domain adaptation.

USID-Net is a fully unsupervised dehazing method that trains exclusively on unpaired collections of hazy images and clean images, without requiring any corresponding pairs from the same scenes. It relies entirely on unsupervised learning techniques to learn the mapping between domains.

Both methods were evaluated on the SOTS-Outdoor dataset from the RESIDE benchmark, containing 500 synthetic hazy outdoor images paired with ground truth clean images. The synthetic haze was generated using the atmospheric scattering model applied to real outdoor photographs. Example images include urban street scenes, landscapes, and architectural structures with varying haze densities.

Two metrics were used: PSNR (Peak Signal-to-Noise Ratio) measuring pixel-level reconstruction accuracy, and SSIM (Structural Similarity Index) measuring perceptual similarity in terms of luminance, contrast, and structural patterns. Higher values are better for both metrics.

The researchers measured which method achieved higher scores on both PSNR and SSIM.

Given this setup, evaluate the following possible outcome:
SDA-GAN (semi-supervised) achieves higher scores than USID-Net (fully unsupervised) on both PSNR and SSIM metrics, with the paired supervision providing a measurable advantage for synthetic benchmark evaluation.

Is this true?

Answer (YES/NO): NO